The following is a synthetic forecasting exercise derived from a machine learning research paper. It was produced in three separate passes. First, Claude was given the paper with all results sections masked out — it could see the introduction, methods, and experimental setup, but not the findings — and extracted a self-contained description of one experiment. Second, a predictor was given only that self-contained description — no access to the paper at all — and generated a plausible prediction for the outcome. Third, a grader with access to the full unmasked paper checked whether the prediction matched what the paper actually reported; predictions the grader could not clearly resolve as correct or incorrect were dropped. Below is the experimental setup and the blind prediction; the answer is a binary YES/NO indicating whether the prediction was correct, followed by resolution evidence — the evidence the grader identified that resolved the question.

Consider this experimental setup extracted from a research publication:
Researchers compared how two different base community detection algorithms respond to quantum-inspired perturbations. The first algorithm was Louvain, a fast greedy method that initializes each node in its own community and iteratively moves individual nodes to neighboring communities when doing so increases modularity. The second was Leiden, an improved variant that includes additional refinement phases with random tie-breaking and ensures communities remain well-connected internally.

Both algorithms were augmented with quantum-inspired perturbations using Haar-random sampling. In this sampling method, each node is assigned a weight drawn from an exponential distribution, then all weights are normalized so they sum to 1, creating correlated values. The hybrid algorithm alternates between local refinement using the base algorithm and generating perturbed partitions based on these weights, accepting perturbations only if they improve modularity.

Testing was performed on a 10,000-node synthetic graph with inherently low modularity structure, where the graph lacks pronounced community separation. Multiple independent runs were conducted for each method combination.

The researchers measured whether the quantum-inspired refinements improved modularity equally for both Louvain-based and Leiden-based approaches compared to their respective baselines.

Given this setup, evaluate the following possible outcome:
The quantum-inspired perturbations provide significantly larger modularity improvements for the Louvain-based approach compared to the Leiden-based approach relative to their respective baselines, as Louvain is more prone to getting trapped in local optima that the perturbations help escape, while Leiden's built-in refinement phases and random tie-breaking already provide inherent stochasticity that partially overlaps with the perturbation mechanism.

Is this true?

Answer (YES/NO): NO